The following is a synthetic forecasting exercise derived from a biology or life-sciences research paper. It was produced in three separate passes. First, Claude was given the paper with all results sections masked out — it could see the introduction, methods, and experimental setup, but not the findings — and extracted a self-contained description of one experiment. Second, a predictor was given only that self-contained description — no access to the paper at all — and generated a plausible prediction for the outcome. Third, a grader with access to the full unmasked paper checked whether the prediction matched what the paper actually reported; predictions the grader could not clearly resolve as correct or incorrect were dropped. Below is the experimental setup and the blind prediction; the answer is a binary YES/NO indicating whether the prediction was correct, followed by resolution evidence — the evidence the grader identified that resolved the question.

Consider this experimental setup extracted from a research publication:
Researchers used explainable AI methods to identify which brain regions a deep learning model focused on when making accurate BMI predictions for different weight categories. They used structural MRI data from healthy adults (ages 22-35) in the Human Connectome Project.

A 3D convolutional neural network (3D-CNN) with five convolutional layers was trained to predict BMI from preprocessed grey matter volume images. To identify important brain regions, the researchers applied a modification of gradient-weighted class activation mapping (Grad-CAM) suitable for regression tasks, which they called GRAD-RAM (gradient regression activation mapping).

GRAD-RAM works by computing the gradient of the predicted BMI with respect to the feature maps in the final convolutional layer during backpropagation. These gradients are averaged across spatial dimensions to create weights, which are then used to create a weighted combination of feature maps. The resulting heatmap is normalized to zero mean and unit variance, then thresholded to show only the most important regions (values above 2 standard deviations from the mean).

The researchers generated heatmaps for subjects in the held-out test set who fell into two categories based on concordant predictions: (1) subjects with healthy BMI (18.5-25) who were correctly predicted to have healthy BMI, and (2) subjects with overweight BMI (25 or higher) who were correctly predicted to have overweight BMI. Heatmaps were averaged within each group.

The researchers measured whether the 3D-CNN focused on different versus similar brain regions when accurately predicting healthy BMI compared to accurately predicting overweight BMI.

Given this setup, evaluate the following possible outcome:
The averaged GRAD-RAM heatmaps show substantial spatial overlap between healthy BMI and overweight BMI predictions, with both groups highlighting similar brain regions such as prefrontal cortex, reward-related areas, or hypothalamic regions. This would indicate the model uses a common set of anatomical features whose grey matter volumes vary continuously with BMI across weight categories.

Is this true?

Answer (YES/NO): NO